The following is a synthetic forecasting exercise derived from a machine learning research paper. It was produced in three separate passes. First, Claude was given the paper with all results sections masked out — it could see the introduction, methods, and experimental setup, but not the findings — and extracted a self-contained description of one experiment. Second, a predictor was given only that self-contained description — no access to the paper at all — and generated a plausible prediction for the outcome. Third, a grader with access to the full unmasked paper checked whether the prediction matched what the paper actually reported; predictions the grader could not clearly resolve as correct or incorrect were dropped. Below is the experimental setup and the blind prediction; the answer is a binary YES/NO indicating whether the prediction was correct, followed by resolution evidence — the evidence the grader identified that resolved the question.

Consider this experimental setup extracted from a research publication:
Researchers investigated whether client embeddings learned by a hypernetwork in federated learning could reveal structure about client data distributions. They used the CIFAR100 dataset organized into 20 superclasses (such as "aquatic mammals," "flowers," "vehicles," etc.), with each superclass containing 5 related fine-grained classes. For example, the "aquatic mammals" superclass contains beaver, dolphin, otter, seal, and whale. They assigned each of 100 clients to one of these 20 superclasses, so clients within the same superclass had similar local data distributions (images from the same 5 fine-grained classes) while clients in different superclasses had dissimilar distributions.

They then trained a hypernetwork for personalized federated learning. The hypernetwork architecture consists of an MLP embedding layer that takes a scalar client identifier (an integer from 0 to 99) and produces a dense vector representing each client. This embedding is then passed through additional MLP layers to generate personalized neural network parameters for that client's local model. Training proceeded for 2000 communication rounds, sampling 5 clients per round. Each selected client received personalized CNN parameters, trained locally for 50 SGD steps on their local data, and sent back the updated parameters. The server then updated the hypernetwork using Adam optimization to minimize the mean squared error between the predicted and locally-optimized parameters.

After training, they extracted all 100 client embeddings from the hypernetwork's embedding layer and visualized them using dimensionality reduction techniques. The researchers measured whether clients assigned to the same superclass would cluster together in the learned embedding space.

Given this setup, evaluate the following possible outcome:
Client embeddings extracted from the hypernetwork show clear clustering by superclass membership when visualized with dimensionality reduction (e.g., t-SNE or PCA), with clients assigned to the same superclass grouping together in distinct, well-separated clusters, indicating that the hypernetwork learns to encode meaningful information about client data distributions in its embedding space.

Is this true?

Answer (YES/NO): YES